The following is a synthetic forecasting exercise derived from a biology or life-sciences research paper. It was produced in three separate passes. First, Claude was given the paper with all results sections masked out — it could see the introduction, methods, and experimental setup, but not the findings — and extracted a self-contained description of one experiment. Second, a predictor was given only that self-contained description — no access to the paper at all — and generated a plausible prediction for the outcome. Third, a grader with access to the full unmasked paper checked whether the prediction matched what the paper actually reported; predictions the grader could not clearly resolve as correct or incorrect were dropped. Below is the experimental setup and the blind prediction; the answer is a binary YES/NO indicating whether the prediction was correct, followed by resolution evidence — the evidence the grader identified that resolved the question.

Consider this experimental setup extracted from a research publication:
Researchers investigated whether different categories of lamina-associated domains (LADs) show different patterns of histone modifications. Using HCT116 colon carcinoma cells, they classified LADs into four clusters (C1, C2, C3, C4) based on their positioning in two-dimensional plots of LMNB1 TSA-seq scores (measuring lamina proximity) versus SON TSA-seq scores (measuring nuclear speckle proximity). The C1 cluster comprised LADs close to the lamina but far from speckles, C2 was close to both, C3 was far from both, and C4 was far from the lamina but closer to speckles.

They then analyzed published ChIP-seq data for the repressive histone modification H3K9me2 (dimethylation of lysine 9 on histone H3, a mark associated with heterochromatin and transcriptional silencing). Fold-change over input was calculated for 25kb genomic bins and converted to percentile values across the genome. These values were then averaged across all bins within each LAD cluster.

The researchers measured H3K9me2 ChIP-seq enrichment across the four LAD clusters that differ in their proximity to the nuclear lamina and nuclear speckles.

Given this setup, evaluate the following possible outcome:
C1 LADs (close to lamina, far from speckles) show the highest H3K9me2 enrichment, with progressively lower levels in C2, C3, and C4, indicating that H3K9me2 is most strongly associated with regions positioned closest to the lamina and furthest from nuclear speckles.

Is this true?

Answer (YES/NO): NO